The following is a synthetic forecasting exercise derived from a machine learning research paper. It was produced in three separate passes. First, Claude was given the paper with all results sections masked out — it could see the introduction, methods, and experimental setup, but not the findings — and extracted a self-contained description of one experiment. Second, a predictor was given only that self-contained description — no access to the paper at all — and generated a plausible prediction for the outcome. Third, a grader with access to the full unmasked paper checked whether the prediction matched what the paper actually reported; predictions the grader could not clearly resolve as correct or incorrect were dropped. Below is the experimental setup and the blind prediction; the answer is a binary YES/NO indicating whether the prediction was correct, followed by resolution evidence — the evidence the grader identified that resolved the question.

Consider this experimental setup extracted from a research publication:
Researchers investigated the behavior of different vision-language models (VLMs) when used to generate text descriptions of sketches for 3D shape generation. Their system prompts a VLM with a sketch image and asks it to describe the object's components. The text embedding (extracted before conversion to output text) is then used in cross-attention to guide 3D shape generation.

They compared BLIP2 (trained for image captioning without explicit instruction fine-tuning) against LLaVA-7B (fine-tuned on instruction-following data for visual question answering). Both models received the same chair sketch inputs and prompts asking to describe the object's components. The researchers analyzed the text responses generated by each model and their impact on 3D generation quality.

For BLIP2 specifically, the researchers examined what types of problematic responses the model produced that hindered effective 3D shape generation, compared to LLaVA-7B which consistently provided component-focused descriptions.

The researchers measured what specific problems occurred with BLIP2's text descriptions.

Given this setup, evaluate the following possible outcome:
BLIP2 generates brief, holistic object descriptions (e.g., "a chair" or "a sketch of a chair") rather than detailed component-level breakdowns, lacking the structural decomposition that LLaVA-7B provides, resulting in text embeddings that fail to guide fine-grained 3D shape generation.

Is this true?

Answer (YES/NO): NO